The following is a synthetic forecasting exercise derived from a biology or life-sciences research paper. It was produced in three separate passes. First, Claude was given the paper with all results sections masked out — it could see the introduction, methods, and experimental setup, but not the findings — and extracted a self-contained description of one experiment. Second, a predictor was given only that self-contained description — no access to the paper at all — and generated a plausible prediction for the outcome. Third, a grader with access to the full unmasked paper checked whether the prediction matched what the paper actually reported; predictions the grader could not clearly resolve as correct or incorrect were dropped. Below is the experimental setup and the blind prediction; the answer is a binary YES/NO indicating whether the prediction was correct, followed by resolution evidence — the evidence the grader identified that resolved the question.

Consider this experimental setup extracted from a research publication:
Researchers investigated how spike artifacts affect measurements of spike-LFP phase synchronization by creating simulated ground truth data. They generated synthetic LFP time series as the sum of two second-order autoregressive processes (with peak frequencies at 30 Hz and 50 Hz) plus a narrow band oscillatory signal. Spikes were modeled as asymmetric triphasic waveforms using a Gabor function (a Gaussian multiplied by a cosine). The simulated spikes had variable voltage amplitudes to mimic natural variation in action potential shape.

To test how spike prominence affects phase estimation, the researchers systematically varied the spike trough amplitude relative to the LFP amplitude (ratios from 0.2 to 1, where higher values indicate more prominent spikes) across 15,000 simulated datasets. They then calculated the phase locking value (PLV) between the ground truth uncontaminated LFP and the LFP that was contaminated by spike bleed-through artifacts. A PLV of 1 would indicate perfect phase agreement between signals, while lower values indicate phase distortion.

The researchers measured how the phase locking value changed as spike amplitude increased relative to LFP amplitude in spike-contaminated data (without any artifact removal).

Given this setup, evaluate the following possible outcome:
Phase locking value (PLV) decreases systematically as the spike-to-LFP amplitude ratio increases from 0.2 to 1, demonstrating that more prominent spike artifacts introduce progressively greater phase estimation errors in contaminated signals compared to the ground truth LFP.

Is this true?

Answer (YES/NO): YES